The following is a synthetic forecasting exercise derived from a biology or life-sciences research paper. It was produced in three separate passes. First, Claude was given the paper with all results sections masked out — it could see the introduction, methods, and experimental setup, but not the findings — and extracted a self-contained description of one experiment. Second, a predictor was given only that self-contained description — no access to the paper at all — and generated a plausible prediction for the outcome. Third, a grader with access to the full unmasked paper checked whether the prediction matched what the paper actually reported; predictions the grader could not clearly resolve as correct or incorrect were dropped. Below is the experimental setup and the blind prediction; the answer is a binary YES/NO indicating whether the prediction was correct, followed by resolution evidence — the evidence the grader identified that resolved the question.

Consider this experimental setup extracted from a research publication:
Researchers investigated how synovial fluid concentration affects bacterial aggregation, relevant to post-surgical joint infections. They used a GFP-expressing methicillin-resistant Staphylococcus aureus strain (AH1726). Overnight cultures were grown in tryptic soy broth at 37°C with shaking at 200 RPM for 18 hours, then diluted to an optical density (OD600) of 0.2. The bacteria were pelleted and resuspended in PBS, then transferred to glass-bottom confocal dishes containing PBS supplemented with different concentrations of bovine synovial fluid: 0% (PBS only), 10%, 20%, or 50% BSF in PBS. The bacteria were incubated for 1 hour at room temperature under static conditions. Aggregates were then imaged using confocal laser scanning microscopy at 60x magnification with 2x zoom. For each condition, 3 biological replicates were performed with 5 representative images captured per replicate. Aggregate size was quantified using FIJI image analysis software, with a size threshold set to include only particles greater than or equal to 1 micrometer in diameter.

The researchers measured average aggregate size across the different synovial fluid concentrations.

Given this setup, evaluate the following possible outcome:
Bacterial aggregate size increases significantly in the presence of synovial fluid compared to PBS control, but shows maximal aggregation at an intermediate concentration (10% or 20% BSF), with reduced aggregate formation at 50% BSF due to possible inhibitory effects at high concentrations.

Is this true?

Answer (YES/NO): YES